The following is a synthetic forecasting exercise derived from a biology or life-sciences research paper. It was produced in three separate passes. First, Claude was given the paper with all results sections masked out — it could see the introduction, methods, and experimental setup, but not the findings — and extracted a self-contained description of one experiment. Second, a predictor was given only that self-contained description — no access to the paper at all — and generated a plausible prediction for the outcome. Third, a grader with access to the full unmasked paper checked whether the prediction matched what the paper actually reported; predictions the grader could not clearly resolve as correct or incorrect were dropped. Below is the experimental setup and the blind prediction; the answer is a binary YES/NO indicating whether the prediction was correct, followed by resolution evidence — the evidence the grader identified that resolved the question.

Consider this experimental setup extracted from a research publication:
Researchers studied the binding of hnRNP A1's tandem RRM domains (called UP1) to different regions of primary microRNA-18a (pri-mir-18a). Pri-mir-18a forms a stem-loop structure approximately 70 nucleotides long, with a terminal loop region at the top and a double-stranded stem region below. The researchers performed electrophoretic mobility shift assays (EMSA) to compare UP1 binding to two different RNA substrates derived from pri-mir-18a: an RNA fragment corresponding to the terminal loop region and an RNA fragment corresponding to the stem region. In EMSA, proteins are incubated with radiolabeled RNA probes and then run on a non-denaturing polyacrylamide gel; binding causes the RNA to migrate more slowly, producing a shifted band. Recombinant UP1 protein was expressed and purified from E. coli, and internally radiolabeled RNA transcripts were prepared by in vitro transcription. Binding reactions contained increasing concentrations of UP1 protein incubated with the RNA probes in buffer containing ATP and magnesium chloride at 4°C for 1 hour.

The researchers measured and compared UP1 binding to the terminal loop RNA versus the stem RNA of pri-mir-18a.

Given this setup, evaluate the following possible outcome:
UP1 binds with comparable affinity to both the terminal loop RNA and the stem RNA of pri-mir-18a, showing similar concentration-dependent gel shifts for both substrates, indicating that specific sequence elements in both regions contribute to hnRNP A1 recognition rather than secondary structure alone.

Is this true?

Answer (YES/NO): NO